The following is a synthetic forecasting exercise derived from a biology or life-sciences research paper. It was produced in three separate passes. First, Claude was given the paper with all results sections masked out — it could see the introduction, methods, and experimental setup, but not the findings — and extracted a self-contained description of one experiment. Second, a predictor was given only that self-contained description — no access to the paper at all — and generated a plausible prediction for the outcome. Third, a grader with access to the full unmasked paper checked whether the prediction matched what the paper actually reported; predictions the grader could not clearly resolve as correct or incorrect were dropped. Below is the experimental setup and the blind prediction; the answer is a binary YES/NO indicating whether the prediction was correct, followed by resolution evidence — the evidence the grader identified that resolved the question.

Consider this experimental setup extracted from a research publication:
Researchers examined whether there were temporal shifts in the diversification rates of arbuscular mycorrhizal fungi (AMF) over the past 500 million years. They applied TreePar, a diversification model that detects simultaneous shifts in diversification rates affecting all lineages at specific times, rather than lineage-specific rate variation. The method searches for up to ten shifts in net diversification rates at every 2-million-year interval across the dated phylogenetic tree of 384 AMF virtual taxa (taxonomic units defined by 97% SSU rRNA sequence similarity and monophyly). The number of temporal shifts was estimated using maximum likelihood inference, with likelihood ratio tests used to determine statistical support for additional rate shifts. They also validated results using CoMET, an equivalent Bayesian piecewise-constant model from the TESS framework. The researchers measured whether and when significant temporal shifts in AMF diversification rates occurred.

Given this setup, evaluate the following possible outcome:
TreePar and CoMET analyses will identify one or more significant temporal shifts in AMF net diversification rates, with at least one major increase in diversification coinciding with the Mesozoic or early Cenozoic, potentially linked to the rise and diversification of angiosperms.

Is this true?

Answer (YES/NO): YES